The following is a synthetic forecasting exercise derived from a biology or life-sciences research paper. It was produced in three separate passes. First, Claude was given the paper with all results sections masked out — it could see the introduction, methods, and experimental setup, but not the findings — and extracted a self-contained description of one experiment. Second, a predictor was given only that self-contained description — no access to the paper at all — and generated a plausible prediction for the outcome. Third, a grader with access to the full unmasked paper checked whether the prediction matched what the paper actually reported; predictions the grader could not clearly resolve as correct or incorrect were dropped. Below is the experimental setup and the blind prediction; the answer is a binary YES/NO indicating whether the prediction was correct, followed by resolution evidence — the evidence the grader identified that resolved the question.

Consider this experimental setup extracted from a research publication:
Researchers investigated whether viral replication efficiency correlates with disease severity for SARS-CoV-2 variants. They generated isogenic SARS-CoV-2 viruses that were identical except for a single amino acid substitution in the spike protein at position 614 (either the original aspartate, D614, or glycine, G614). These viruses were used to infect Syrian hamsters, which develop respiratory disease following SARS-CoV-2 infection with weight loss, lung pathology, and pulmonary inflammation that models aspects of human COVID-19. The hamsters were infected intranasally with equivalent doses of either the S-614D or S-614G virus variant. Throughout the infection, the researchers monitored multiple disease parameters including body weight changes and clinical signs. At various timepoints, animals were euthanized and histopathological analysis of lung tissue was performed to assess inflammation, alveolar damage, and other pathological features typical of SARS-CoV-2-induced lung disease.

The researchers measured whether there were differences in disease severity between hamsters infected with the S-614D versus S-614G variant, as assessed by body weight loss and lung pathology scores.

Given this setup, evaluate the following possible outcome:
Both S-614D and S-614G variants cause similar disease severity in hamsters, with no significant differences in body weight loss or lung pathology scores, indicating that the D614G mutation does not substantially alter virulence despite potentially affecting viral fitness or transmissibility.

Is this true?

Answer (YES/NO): YES